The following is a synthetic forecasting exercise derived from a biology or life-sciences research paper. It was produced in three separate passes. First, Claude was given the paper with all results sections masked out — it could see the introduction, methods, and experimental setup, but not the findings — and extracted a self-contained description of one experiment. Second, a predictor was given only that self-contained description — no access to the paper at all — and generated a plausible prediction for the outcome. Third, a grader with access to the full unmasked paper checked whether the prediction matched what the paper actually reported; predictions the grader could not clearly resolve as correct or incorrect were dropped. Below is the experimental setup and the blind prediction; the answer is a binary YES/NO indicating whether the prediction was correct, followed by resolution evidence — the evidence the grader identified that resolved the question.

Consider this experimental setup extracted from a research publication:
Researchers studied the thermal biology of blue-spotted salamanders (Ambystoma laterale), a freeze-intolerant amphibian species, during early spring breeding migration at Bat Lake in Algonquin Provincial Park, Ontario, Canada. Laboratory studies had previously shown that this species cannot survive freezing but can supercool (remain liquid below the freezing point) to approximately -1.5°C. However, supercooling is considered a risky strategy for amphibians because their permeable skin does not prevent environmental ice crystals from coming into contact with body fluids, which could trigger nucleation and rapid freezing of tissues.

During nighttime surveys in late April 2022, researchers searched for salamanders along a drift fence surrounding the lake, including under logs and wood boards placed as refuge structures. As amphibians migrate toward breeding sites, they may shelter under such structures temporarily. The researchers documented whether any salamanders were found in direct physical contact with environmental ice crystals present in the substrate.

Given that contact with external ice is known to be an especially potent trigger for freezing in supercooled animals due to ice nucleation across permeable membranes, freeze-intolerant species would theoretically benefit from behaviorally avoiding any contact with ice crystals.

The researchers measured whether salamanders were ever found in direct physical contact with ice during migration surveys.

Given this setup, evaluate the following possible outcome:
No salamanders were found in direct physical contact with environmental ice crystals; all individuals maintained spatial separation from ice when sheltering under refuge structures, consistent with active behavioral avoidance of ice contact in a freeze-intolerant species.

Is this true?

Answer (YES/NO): NO